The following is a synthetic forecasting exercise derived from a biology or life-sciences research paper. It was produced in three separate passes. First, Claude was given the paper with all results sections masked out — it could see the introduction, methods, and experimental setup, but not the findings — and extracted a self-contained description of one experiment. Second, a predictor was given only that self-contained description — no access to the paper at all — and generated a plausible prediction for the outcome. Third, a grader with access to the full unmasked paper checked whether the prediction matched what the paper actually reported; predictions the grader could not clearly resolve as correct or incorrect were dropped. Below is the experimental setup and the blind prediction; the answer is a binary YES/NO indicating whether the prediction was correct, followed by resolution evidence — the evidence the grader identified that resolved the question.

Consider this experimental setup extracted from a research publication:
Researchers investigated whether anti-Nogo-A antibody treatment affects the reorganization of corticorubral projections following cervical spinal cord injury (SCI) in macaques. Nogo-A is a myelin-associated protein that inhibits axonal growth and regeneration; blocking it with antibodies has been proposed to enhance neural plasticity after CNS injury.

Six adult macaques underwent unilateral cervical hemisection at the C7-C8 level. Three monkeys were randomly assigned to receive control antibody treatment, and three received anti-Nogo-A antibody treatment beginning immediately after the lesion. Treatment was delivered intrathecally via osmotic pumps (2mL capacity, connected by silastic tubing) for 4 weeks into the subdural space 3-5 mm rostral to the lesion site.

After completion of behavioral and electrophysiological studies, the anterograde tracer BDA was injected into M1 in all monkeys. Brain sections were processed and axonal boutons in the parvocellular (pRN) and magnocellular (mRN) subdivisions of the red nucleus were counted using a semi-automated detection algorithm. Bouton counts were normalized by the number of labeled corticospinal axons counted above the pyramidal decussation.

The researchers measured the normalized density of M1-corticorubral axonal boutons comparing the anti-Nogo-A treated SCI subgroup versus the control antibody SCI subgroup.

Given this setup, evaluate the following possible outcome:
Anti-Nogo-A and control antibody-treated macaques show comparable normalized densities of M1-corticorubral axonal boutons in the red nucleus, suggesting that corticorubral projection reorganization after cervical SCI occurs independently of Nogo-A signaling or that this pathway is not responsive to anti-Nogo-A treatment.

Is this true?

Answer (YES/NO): YES